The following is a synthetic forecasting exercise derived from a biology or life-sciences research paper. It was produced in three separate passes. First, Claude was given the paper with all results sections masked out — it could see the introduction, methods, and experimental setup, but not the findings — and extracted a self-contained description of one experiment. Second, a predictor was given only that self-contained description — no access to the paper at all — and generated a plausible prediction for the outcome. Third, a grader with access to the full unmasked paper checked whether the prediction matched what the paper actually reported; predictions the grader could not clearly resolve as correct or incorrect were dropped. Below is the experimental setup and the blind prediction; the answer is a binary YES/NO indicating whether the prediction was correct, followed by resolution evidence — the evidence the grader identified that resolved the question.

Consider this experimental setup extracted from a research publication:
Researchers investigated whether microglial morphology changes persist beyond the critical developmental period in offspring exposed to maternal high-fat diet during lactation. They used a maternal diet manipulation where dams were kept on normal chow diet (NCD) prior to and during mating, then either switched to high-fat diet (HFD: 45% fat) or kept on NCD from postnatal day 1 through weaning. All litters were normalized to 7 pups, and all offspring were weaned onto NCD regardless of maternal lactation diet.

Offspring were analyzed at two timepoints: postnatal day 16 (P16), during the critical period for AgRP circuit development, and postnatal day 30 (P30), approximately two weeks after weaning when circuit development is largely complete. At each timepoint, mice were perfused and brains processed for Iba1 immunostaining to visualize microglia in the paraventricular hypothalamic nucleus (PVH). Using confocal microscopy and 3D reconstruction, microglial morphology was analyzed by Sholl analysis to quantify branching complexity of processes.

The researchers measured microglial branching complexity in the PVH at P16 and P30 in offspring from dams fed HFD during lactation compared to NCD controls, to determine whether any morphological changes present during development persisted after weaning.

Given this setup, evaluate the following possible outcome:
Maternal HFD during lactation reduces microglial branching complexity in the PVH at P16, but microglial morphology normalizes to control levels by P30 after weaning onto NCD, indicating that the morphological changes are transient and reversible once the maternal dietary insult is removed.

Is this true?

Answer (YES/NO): NO